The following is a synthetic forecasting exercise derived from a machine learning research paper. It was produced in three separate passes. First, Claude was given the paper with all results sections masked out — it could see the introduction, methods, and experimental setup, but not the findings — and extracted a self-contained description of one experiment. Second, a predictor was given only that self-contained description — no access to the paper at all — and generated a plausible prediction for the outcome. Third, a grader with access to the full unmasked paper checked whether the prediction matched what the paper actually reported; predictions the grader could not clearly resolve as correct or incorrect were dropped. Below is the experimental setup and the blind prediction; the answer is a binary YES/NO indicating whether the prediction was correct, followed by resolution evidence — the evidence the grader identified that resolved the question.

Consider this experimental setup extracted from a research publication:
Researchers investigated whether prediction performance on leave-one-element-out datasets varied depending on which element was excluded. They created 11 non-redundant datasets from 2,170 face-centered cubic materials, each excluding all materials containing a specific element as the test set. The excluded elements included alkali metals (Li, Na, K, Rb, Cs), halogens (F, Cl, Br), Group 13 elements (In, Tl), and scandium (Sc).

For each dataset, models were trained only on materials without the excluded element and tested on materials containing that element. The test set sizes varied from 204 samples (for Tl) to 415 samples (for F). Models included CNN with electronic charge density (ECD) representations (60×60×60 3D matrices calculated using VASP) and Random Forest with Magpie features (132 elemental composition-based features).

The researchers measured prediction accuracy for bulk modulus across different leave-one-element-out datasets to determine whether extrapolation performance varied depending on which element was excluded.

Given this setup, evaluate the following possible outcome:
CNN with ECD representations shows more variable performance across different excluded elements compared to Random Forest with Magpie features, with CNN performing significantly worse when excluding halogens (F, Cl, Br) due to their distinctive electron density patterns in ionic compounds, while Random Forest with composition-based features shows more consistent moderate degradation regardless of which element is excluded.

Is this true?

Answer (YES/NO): NO